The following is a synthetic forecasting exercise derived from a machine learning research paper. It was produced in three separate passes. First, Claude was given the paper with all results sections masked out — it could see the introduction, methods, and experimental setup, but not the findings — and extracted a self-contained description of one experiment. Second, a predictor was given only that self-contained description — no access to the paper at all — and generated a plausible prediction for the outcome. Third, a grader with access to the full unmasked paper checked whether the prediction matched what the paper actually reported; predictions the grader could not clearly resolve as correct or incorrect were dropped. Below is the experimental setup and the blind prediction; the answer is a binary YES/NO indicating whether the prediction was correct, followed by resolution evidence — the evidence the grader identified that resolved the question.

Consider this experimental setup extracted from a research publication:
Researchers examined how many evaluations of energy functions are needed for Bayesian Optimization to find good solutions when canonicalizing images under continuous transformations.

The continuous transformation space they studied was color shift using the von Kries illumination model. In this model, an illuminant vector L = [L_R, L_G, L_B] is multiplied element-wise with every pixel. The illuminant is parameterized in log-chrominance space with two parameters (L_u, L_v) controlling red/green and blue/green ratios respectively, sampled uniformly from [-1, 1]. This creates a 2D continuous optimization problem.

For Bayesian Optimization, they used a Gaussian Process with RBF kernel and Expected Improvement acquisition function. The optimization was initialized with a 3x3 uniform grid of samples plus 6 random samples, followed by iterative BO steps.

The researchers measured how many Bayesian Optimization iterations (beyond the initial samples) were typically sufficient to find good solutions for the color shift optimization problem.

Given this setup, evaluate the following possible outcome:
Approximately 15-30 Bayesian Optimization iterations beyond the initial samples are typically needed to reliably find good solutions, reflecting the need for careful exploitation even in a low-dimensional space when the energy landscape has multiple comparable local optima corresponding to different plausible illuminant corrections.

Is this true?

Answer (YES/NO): YES